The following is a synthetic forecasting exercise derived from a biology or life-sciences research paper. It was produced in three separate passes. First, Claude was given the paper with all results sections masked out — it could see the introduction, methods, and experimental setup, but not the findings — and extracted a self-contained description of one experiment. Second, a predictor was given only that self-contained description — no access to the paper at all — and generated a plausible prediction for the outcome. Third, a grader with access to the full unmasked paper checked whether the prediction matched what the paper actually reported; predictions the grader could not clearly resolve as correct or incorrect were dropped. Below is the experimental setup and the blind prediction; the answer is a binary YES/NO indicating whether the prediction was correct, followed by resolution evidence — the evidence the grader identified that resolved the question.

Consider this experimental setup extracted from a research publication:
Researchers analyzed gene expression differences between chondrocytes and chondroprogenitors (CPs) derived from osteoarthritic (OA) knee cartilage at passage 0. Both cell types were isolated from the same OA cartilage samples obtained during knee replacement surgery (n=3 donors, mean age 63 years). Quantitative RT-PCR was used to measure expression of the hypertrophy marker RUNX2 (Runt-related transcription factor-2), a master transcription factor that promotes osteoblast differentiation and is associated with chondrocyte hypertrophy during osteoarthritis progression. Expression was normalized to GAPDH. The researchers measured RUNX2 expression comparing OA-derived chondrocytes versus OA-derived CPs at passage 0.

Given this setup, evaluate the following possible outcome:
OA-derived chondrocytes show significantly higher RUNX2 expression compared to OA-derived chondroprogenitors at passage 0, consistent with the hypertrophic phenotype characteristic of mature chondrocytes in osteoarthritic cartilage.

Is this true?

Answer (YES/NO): NO